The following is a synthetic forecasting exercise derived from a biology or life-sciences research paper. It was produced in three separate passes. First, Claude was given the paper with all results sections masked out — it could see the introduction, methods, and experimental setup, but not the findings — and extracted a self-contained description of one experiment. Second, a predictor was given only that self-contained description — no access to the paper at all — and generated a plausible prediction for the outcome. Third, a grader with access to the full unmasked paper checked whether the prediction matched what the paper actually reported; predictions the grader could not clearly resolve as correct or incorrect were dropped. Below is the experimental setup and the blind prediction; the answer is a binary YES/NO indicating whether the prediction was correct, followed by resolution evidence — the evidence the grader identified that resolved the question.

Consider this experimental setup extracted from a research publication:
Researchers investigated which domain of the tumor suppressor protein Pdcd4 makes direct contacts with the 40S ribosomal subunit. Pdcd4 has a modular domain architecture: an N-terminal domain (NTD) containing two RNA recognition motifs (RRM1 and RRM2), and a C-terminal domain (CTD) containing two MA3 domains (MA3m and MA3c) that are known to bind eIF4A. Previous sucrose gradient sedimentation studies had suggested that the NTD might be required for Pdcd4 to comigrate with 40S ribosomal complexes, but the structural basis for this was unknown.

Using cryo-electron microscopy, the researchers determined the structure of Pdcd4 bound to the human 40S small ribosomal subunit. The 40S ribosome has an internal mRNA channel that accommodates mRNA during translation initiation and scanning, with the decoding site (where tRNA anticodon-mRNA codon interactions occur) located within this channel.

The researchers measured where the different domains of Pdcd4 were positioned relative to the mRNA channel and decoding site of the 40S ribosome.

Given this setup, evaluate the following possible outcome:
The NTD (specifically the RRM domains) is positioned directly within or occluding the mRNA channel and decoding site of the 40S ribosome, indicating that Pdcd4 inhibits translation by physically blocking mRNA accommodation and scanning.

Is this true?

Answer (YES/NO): YES